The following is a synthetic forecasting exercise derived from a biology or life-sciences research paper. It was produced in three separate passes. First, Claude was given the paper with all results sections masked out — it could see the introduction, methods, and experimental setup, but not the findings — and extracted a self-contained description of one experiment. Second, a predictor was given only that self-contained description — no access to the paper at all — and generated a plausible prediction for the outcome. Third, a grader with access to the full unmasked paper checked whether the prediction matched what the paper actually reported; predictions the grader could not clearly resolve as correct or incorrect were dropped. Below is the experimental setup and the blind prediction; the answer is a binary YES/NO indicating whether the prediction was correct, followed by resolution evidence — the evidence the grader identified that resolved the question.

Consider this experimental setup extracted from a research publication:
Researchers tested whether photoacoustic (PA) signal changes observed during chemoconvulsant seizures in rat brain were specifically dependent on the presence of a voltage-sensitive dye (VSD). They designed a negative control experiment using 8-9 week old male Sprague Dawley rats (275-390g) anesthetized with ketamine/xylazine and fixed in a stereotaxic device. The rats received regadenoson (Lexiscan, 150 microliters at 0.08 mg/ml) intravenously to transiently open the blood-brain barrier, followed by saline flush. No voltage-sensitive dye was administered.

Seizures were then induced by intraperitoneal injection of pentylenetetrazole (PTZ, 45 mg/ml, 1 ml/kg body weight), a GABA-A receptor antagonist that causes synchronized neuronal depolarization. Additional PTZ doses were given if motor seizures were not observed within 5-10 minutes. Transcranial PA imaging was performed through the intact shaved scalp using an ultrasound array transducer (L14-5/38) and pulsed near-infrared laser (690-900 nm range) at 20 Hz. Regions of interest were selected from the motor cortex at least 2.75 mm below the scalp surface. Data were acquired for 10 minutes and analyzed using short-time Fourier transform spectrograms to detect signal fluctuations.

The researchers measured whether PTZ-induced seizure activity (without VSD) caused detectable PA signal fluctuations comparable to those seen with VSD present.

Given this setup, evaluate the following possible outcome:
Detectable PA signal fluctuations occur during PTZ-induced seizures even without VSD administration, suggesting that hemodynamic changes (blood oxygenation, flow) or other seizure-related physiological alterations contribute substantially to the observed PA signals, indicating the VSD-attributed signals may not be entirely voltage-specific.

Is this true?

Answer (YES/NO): NO